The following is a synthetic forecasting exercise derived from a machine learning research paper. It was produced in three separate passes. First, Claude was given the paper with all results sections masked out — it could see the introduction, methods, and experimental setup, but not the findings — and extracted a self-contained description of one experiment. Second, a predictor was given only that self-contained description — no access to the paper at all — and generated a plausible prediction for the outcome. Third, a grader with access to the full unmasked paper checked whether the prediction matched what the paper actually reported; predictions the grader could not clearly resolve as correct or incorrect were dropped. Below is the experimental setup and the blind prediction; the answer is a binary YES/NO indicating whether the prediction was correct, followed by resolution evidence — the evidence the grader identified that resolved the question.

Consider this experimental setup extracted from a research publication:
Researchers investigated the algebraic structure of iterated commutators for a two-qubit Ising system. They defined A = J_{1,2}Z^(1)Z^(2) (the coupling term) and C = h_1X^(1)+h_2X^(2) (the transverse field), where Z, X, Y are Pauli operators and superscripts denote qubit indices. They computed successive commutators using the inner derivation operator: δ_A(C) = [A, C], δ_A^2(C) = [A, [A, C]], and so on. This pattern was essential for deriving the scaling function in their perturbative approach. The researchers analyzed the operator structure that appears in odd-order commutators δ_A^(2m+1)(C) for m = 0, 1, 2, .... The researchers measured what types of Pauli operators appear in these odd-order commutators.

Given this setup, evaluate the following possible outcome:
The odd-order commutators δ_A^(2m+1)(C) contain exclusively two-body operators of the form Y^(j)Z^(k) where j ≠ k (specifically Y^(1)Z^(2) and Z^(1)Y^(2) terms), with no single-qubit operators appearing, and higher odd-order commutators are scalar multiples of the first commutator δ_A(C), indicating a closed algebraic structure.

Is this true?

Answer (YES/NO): YES